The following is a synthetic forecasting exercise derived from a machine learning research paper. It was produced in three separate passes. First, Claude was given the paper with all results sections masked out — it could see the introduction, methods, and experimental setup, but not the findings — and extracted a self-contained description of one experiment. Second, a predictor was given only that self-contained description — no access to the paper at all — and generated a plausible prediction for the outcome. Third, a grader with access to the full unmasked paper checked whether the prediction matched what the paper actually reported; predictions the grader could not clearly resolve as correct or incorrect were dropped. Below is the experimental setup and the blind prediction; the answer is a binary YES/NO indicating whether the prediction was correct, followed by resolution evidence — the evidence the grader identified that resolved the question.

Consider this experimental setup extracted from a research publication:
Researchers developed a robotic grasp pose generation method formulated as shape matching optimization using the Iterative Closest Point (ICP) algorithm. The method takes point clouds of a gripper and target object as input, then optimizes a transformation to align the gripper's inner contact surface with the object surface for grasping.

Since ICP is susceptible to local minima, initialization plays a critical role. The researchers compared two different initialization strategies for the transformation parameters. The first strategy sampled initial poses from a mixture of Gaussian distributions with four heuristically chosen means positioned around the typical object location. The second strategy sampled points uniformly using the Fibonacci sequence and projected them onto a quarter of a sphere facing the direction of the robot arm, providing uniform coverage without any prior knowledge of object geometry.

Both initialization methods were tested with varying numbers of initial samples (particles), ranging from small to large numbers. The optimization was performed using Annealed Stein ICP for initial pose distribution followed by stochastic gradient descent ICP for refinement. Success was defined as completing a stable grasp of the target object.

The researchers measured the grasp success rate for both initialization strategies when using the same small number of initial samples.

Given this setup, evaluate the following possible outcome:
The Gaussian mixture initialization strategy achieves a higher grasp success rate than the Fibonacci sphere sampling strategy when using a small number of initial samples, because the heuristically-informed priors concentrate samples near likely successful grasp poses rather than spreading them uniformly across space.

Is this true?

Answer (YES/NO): YES